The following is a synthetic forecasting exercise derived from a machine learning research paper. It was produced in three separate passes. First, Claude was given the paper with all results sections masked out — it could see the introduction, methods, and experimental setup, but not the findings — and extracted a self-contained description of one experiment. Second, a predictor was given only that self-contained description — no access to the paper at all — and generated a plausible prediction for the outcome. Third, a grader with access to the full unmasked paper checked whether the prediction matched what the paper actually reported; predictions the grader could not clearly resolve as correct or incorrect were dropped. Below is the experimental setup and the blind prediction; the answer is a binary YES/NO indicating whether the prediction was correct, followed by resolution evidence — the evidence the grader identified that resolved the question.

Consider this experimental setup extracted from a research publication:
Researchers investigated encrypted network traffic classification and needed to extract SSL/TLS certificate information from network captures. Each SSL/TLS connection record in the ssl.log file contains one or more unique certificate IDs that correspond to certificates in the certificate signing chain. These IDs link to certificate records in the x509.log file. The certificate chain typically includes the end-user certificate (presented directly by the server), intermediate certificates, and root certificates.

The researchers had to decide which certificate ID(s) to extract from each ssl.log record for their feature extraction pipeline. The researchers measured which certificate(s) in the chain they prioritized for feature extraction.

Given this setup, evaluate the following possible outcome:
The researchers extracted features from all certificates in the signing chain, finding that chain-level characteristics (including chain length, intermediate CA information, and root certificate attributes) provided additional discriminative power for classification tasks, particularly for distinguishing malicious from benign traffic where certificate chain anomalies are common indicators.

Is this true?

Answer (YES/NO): NO